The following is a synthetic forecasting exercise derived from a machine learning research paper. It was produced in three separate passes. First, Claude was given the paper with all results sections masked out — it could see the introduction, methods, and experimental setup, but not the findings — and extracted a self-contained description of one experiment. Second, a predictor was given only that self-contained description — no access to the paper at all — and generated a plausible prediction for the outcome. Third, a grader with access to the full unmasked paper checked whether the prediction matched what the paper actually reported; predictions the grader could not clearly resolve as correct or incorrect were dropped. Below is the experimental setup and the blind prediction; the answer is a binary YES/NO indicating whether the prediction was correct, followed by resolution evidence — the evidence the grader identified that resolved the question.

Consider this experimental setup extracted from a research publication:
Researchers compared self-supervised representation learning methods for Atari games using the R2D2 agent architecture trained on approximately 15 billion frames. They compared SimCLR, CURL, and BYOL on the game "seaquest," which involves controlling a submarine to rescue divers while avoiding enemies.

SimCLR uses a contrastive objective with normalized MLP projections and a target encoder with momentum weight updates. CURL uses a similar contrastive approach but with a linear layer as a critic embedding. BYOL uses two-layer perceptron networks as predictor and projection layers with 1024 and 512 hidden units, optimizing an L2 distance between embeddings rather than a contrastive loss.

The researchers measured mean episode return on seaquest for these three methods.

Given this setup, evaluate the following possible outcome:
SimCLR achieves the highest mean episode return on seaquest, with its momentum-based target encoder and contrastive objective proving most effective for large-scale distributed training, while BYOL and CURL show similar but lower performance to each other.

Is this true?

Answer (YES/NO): NO